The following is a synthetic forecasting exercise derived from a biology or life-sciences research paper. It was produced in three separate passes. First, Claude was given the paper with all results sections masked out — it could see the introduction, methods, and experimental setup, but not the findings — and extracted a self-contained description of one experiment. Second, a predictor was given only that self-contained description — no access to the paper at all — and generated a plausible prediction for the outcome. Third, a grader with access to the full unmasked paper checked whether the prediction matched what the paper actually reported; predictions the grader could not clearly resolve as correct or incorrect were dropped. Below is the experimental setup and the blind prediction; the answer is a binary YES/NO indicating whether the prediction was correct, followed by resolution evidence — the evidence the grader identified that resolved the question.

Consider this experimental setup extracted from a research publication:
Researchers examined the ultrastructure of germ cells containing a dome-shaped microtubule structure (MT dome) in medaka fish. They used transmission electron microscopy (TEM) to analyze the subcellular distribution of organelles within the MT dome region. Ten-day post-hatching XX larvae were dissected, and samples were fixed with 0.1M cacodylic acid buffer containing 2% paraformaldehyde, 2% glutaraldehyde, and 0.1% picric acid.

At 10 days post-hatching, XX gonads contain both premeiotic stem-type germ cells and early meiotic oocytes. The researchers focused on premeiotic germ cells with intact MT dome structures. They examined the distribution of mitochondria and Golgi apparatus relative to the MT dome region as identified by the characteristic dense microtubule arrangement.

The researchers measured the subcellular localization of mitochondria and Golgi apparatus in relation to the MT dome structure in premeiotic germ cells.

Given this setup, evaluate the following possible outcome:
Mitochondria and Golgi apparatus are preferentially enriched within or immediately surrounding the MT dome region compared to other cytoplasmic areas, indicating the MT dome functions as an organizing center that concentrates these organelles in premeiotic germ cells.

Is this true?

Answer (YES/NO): YES